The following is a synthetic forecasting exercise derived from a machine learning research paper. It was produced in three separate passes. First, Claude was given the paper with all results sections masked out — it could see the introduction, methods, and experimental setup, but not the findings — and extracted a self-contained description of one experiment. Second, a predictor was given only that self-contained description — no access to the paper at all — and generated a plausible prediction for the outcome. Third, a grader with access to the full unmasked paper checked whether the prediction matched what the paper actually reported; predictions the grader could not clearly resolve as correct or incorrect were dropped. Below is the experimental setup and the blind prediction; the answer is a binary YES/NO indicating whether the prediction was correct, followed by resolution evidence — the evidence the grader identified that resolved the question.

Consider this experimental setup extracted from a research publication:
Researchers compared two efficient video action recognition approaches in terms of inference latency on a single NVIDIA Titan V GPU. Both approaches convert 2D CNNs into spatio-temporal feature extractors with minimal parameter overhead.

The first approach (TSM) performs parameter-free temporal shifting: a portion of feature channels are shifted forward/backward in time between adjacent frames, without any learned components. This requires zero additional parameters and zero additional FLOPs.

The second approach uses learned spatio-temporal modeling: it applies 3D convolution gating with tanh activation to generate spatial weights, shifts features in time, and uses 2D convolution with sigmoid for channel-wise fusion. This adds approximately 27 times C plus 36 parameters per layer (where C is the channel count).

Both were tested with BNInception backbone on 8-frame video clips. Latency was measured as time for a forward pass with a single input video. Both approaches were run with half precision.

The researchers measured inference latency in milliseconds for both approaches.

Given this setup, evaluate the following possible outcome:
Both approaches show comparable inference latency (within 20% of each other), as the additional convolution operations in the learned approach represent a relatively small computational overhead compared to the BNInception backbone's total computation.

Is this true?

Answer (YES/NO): NO